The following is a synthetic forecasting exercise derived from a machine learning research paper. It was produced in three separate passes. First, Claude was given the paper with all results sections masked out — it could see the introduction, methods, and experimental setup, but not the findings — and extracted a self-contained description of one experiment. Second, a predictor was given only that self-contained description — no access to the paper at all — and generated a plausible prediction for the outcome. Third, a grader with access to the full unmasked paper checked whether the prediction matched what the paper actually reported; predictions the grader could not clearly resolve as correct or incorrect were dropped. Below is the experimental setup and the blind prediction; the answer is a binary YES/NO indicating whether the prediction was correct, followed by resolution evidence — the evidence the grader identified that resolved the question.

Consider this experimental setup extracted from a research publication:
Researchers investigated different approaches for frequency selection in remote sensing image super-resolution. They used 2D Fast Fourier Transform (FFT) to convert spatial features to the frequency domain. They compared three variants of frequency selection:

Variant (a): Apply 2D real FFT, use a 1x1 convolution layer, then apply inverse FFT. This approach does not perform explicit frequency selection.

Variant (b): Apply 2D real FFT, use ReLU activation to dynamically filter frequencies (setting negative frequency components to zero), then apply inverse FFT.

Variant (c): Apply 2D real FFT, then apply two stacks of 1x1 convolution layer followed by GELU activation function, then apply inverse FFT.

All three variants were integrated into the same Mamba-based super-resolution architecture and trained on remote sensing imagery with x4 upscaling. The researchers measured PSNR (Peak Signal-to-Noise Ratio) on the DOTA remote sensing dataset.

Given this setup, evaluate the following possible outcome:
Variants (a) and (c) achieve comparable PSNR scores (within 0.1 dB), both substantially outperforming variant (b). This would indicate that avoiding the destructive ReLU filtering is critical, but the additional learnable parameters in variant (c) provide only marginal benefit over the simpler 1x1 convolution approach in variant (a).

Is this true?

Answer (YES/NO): NO